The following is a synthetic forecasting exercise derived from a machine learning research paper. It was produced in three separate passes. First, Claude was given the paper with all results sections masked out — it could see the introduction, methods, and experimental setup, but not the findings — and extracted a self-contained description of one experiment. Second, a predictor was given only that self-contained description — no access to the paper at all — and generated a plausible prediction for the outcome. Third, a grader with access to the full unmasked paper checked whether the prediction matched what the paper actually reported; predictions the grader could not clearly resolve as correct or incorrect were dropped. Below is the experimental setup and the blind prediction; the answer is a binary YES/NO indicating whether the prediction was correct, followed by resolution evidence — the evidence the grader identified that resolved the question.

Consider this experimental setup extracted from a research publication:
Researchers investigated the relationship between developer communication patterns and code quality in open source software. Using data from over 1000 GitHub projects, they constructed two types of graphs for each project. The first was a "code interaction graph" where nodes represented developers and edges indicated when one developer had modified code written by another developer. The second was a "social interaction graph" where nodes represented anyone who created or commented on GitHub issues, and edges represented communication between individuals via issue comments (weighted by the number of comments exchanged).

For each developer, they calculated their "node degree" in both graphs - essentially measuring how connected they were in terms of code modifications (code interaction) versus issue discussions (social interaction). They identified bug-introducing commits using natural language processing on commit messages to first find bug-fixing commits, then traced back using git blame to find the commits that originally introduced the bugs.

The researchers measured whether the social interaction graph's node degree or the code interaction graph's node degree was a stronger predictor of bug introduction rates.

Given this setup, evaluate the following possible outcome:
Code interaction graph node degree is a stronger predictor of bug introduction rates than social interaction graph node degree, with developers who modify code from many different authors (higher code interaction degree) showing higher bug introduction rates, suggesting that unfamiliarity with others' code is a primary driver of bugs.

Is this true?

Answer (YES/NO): NO